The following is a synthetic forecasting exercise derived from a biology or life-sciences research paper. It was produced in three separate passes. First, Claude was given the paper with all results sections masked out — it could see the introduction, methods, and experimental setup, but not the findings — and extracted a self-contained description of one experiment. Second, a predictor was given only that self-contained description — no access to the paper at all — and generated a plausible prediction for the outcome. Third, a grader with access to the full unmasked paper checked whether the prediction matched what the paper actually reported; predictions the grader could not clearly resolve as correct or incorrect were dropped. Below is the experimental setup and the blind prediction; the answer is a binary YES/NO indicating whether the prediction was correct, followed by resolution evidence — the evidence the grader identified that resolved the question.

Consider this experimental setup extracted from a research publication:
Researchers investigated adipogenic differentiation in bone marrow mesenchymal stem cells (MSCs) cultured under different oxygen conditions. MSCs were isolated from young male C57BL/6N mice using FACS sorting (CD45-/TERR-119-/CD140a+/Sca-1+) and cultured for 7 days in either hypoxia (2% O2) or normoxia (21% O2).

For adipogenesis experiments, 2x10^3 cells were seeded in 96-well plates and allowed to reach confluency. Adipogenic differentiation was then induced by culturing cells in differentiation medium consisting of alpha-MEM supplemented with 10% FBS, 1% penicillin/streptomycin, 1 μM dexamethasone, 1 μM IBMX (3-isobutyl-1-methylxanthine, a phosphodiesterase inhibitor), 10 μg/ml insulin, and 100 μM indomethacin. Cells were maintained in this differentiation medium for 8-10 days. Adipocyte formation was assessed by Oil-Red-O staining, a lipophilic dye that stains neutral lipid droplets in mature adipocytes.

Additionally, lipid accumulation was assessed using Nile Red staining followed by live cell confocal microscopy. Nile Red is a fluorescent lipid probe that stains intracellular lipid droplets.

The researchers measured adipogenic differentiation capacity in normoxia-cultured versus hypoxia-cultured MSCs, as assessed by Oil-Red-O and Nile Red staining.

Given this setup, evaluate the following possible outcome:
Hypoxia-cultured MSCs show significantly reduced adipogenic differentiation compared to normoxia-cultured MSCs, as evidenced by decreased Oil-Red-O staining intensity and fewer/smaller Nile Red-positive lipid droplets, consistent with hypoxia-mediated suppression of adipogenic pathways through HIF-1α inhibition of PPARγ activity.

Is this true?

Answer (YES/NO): NO